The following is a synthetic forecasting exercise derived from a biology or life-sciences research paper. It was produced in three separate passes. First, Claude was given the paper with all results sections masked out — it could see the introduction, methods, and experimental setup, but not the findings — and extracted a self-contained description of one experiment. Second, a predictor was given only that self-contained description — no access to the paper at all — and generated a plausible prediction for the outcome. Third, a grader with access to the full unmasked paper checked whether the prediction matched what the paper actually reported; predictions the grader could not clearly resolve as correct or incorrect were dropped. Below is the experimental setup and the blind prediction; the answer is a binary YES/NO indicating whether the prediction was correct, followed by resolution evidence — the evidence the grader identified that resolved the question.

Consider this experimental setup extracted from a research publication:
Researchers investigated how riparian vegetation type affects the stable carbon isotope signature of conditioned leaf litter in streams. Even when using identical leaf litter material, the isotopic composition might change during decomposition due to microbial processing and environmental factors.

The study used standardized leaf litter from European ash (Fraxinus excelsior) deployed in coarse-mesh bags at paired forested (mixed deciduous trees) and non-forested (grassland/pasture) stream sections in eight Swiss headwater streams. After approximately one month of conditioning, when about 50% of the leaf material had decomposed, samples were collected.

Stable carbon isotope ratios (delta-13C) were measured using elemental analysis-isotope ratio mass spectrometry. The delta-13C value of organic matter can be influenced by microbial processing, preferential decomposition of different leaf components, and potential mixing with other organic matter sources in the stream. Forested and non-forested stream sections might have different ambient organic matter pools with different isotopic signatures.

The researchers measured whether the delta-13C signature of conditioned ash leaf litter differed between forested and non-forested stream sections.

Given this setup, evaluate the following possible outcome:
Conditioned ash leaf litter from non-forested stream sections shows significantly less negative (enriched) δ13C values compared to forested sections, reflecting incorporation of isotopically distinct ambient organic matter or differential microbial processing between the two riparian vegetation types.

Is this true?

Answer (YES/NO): NO